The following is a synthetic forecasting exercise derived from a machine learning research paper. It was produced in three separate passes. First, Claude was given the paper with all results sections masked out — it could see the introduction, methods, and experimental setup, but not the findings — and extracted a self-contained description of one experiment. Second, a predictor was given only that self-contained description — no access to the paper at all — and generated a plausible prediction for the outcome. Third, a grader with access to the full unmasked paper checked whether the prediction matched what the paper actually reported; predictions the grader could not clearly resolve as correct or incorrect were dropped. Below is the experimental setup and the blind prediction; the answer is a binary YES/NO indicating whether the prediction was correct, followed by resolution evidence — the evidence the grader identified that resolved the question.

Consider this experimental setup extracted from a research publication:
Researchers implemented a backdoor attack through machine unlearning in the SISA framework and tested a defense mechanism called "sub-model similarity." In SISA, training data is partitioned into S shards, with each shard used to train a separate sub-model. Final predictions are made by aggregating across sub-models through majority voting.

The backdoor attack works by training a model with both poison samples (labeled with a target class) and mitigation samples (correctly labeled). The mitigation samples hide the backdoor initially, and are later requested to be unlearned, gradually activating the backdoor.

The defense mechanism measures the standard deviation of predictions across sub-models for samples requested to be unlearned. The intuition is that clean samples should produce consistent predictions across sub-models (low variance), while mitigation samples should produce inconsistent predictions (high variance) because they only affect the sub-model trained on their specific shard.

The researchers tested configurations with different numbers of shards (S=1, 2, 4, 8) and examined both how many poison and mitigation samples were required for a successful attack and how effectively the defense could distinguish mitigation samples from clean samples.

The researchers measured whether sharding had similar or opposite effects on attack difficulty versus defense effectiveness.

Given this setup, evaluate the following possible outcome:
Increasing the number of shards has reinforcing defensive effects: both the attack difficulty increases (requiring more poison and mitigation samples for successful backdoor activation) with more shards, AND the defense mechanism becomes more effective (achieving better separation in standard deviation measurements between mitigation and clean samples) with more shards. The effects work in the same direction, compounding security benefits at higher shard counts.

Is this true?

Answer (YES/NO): NO